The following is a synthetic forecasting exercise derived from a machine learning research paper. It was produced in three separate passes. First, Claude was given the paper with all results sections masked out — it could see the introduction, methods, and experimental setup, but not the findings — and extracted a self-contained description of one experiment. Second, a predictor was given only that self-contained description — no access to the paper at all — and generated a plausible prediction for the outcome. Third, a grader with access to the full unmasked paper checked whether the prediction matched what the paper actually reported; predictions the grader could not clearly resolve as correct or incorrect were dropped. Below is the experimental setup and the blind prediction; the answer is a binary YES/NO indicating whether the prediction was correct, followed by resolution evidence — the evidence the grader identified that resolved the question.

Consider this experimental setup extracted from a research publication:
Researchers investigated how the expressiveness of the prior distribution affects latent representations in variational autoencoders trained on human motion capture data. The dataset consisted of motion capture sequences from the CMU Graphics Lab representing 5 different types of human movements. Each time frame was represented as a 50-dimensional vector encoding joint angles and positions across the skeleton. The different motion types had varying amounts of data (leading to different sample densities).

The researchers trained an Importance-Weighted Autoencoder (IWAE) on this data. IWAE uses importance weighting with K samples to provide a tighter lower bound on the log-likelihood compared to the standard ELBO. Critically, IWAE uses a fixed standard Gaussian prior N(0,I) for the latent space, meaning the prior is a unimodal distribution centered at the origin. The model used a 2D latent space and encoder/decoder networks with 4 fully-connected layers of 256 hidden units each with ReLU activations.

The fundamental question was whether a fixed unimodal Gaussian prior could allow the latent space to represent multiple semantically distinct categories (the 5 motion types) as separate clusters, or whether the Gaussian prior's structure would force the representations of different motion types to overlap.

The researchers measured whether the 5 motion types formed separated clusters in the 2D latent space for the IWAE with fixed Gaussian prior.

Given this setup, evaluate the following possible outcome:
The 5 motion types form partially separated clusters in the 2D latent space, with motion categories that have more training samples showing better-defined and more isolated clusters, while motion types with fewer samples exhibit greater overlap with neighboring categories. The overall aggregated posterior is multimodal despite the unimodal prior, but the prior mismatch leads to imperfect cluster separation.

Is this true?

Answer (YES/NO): NO